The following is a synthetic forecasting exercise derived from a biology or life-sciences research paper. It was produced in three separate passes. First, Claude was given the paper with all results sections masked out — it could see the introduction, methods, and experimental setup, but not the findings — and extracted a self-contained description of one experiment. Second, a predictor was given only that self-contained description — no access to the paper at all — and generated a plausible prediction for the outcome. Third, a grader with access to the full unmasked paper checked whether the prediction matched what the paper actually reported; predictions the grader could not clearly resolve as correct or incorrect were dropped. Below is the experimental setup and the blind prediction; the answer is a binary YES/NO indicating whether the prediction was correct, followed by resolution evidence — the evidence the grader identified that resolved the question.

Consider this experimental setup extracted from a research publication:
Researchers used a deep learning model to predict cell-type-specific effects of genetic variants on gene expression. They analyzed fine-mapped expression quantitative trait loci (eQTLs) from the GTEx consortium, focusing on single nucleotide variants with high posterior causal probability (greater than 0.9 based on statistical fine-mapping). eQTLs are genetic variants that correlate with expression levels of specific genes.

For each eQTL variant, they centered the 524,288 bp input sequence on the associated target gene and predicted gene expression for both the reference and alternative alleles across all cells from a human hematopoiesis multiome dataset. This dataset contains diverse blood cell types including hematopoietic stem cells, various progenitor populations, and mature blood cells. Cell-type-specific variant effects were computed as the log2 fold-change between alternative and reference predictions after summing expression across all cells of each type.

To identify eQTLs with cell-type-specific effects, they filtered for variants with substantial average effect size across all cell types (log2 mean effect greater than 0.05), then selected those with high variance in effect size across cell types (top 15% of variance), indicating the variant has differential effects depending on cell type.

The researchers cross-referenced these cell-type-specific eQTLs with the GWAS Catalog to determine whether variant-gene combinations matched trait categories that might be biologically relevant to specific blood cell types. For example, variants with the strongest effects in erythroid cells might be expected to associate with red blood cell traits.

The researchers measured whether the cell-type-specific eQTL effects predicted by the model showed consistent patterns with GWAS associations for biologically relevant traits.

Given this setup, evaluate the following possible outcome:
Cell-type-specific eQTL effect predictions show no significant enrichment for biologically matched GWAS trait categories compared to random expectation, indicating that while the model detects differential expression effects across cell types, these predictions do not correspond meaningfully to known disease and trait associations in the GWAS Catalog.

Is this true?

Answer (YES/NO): NO